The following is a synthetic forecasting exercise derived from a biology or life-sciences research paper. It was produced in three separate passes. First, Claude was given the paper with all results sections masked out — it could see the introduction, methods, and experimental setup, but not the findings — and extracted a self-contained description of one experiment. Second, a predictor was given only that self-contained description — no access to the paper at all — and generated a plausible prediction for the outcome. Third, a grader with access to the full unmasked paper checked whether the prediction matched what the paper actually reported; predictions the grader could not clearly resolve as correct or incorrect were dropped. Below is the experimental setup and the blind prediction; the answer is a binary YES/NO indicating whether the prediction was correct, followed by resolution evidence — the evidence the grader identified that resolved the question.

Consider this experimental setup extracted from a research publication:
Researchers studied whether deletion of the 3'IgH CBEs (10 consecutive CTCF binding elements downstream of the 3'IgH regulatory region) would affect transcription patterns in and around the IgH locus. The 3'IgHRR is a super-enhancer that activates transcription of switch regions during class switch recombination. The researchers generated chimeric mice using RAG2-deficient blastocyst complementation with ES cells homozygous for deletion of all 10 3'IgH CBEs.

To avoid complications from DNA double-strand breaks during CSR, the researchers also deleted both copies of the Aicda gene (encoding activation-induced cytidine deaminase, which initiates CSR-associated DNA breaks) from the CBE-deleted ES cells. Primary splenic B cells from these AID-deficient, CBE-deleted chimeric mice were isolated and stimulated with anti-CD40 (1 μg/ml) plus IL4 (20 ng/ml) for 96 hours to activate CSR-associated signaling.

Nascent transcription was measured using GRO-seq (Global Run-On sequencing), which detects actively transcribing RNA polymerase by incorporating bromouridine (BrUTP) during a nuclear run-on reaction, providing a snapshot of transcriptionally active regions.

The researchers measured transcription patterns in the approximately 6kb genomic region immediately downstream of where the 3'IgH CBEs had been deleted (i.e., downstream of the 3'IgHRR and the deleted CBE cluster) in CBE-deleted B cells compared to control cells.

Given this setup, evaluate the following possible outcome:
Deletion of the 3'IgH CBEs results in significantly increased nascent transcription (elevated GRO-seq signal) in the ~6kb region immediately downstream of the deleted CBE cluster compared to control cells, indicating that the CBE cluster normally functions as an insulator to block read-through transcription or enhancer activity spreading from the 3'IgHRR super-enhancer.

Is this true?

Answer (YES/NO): YES